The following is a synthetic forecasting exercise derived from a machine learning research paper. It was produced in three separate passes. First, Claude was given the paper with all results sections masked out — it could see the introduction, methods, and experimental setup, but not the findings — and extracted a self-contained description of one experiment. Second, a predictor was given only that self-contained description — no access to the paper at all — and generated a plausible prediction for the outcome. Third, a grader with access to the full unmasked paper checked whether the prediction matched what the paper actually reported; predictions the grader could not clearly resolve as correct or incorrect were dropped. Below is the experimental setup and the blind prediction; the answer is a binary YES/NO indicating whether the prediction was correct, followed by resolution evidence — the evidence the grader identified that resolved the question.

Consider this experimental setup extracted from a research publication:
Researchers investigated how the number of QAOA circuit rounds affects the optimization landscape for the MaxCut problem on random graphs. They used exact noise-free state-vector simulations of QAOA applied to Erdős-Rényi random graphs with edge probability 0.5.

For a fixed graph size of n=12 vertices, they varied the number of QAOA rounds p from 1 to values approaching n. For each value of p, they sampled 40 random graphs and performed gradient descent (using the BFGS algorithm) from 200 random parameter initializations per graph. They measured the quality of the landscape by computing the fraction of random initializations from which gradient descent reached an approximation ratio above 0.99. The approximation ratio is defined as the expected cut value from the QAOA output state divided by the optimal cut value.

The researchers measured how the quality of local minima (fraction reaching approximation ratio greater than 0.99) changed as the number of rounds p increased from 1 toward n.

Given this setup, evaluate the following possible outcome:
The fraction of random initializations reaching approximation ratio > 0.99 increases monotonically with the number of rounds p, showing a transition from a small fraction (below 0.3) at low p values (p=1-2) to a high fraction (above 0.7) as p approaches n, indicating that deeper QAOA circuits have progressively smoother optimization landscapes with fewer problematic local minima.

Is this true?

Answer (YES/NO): NO